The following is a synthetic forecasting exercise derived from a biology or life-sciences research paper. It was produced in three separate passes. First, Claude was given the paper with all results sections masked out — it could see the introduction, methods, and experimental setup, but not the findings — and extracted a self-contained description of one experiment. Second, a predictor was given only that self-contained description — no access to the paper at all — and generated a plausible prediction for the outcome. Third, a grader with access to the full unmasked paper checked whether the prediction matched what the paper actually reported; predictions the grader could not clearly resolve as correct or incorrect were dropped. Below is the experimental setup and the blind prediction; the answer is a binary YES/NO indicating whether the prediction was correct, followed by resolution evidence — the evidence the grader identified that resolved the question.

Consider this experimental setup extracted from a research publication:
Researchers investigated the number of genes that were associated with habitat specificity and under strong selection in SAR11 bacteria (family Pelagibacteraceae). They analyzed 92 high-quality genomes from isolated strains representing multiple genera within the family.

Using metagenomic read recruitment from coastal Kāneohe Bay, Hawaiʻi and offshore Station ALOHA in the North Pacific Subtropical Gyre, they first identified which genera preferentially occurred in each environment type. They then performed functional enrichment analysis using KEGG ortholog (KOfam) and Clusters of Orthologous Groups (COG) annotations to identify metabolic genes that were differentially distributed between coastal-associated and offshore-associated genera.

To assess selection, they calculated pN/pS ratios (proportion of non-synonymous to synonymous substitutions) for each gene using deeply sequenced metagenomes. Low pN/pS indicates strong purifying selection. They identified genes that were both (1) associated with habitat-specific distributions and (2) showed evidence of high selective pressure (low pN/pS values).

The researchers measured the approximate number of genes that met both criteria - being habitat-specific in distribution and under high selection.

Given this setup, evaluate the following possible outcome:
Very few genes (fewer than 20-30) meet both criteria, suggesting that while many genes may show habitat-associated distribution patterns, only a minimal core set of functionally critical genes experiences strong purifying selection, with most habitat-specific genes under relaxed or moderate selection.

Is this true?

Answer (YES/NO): YES